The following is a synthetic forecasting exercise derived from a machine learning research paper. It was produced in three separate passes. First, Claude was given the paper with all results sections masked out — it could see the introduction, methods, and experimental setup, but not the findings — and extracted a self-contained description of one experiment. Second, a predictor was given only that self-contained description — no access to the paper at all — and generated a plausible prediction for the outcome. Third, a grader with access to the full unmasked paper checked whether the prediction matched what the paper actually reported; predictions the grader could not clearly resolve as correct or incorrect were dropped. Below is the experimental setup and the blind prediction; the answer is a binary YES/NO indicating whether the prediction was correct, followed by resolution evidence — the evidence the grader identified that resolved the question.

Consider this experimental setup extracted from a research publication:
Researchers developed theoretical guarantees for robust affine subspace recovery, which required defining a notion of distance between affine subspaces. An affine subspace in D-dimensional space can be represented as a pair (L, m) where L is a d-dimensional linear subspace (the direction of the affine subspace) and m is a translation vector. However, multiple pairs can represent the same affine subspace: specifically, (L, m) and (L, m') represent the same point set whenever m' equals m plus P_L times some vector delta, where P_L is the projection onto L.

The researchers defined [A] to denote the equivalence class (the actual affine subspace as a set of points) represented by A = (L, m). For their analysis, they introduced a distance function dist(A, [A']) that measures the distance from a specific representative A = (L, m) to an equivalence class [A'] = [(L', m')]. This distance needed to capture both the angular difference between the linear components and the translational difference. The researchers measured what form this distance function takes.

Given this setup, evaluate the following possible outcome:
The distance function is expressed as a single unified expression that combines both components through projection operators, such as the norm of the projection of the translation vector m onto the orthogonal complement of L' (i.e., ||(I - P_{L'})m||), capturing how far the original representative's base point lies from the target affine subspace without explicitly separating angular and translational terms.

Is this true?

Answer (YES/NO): NO